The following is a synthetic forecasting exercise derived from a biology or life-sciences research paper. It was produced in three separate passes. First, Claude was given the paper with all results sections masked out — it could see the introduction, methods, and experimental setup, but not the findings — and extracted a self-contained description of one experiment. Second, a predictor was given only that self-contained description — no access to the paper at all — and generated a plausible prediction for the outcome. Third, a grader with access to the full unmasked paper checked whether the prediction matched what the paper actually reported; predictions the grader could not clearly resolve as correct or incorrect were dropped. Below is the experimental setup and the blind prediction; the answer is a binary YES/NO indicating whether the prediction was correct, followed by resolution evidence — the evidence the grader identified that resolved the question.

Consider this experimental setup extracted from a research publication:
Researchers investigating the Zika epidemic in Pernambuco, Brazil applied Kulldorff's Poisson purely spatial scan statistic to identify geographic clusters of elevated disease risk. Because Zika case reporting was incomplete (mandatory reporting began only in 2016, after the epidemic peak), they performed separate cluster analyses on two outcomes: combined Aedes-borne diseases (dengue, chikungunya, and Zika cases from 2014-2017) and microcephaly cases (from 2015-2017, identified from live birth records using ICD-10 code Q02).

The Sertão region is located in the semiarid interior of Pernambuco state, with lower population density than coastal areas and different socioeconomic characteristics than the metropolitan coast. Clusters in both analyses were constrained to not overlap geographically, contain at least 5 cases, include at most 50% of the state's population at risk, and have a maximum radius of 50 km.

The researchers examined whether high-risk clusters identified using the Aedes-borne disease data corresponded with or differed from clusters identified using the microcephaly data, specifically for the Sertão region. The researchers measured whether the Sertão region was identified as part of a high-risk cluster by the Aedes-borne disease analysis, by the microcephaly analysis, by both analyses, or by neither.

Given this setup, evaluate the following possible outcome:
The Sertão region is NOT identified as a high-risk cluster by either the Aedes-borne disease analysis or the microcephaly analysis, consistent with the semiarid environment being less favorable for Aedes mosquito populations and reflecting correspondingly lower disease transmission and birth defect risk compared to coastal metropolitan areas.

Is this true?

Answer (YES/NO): NO